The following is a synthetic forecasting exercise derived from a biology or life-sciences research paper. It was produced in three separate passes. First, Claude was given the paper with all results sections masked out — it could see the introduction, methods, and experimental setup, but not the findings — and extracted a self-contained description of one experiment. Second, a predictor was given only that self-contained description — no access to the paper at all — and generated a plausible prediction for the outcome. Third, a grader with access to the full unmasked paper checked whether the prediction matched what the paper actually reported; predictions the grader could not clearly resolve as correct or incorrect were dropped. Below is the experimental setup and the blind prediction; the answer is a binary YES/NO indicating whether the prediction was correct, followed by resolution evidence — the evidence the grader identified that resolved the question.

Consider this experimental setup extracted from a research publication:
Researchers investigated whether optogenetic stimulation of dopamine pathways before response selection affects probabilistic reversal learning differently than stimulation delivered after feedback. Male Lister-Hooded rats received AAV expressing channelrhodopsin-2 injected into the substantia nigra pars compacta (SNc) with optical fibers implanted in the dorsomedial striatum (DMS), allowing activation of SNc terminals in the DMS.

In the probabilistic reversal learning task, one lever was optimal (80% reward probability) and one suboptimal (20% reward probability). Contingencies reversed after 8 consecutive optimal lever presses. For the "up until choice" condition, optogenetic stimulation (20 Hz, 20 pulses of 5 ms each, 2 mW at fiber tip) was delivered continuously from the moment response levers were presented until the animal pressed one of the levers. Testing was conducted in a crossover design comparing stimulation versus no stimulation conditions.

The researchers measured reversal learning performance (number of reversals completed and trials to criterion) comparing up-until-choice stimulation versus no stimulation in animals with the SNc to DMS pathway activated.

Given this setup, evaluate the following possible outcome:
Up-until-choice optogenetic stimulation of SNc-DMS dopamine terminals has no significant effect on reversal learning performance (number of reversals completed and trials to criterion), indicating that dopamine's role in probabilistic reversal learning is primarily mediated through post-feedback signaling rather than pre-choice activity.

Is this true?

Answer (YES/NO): YES